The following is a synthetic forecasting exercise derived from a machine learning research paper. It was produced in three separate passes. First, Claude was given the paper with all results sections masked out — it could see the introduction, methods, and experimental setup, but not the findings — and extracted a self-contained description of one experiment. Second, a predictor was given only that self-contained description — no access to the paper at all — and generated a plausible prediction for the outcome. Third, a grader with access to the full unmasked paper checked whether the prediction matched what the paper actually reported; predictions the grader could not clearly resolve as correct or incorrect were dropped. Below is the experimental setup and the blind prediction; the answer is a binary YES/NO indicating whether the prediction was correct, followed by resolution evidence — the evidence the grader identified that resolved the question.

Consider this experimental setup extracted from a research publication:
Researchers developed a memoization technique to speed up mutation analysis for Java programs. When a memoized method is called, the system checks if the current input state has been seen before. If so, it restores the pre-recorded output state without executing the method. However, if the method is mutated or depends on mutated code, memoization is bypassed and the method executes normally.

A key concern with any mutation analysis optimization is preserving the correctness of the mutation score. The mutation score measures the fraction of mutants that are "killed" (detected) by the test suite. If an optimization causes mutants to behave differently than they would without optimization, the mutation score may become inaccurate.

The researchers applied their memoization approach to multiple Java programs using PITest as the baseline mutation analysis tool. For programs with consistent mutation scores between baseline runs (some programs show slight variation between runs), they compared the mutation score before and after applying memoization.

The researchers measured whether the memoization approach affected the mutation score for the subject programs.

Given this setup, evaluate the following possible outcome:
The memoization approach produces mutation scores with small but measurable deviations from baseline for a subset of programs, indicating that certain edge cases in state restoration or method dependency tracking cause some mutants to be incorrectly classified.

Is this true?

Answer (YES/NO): NO